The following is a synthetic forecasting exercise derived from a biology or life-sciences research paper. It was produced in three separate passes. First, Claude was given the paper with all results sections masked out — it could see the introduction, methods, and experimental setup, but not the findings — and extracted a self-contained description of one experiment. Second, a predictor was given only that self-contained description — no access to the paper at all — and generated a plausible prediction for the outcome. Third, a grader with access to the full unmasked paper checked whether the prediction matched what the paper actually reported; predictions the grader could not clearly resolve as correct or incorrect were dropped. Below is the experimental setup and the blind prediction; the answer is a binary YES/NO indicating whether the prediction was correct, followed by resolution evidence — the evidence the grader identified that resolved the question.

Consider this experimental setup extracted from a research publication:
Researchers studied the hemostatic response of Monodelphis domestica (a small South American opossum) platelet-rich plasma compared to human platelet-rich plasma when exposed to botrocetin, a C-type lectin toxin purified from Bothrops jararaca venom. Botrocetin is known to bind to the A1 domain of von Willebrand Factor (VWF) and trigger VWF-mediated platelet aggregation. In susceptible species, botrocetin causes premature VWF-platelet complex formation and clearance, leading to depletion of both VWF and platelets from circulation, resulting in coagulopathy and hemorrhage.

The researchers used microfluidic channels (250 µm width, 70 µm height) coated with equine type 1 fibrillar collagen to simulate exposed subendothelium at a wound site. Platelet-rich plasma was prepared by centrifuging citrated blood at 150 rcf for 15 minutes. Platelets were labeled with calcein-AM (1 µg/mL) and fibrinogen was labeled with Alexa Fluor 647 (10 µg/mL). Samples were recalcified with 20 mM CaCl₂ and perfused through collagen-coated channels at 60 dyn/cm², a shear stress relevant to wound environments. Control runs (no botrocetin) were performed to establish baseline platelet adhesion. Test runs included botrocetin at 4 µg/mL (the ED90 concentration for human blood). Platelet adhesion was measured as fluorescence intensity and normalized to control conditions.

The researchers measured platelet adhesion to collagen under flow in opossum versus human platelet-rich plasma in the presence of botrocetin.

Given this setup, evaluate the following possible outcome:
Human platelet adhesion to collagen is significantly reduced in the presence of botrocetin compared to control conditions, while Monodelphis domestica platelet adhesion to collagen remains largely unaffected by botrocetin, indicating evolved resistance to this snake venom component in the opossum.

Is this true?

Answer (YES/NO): NO